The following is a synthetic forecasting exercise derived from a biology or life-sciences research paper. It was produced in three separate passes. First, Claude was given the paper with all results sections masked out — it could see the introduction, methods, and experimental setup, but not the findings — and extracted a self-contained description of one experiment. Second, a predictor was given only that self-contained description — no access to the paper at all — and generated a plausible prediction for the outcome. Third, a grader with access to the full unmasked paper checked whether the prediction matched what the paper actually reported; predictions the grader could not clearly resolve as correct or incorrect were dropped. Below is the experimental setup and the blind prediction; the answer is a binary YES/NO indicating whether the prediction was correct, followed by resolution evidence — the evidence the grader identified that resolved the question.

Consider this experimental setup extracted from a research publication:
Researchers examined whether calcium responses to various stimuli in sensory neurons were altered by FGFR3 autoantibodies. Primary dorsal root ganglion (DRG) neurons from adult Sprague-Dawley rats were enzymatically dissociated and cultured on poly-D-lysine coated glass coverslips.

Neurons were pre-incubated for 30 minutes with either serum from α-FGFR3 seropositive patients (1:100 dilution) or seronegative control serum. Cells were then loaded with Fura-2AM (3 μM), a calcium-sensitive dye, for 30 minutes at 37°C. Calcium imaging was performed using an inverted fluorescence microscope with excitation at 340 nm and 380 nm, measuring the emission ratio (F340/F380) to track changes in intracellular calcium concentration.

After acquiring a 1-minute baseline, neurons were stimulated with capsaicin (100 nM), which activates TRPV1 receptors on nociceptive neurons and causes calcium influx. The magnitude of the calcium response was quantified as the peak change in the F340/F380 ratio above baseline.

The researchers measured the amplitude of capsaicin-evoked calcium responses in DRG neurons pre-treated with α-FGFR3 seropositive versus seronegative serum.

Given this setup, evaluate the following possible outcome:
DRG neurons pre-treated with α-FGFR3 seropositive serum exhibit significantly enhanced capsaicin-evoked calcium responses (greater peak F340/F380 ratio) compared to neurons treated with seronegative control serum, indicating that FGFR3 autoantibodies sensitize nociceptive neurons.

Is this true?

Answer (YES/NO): NO